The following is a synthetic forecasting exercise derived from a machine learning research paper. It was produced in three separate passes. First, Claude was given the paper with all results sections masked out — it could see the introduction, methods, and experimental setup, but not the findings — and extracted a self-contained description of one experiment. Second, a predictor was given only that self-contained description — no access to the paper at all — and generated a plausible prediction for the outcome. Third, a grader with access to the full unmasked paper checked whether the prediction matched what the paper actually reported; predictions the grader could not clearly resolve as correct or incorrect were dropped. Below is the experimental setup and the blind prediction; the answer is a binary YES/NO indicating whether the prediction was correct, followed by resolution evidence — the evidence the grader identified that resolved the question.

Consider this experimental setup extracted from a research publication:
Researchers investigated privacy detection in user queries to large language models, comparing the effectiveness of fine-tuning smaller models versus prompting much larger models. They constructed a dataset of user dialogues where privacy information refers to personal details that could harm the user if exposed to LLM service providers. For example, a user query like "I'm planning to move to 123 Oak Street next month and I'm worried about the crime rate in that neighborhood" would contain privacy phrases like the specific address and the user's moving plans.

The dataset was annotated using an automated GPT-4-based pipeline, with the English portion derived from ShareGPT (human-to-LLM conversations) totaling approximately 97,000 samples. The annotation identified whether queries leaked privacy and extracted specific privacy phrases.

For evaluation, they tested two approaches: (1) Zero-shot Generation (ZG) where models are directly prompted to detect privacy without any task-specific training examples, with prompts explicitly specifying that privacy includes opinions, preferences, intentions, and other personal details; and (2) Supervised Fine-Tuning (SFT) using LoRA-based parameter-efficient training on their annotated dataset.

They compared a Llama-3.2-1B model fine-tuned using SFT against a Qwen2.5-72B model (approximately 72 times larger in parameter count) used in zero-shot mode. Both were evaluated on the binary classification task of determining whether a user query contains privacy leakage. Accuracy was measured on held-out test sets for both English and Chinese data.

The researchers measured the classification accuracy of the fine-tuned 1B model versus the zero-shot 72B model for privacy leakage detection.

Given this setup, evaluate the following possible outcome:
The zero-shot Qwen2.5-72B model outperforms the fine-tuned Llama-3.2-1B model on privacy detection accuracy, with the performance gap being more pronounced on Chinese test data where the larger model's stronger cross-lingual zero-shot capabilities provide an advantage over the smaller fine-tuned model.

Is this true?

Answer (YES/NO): NO